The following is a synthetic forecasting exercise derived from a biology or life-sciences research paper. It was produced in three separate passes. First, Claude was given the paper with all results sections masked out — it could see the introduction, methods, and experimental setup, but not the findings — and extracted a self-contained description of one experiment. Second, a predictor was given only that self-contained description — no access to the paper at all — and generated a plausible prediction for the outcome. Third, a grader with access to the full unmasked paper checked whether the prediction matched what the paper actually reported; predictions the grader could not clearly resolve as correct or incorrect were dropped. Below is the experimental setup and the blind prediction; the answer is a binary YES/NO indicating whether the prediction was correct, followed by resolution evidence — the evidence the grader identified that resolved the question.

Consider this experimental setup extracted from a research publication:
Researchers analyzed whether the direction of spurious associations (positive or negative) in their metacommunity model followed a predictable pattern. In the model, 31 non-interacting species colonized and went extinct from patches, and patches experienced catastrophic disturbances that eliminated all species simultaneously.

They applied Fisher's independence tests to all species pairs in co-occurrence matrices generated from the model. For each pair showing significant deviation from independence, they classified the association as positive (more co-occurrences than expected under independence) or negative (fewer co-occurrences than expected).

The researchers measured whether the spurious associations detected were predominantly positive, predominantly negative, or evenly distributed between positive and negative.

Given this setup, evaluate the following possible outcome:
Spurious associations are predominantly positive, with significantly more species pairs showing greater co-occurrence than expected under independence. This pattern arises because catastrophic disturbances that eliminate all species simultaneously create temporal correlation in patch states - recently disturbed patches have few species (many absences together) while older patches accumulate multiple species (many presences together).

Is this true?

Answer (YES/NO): YES